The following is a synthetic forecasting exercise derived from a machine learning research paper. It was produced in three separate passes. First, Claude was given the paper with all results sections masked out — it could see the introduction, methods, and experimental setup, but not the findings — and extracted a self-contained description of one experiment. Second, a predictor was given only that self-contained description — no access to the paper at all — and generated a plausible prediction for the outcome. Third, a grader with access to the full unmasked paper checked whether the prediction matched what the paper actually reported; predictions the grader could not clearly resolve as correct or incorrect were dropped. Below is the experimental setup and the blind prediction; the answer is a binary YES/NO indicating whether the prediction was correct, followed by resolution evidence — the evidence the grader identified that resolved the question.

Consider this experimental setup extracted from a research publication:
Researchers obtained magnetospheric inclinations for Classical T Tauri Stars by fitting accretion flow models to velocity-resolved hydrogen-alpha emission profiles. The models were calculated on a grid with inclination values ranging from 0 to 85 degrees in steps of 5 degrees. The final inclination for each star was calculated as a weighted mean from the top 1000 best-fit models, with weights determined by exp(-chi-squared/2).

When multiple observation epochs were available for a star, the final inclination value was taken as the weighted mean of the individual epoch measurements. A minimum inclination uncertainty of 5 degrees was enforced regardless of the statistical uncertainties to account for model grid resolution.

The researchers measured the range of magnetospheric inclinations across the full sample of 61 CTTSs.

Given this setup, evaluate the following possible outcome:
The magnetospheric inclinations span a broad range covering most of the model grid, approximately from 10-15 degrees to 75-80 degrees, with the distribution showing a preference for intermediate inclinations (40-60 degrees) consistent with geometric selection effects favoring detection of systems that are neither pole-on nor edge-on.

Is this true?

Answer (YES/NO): NO